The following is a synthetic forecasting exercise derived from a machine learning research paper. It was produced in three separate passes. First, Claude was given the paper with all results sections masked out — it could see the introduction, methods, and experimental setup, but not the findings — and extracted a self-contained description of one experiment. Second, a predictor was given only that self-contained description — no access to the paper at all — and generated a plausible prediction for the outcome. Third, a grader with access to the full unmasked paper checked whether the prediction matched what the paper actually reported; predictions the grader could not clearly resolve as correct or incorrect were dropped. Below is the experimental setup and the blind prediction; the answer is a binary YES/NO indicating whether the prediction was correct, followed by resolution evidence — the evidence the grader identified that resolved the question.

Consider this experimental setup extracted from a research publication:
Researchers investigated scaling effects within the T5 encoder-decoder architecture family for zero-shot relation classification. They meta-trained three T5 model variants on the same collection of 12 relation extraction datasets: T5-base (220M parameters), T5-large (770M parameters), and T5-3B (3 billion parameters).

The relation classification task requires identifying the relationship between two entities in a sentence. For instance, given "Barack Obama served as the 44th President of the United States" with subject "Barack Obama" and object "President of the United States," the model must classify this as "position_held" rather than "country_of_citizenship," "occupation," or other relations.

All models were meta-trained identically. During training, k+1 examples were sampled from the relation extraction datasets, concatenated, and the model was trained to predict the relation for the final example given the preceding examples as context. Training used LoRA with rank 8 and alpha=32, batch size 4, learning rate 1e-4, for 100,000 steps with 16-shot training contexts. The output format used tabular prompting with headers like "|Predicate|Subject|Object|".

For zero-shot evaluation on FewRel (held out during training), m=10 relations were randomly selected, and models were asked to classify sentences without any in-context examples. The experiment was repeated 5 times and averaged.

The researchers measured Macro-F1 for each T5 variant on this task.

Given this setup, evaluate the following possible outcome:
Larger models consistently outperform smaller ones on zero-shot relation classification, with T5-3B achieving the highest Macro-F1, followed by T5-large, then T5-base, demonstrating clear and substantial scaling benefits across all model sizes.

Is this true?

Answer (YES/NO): YES